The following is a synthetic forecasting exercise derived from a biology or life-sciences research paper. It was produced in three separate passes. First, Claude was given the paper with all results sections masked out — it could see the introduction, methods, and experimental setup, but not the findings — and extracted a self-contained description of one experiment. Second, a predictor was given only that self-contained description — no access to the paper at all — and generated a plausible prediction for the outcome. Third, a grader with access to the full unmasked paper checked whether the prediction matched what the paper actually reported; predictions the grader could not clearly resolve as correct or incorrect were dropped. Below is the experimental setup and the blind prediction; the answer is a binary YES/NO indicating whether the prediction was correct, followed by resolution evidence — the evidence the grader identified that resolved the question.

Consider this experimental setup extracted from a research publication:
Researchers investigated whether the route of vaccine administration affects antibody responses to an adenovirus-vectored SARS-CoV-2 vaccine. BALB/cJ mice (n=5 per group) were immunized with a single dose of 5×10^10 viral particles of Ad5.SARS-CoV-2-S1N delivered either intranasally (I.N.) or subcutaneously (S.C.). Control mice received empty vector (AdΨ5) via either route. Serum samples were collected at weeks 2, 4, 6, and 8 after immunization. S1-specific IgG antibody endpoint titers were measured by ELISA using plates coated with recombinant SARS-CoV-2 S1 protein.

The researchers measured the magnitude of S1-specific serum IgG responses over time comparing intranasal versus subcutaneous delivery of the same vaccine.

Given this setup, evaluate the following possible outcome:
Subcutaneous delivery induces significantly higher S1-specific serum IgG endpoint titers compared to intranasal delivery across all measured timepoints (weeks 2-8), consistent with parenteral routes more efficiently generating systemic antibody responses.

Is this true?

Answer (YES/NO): NO